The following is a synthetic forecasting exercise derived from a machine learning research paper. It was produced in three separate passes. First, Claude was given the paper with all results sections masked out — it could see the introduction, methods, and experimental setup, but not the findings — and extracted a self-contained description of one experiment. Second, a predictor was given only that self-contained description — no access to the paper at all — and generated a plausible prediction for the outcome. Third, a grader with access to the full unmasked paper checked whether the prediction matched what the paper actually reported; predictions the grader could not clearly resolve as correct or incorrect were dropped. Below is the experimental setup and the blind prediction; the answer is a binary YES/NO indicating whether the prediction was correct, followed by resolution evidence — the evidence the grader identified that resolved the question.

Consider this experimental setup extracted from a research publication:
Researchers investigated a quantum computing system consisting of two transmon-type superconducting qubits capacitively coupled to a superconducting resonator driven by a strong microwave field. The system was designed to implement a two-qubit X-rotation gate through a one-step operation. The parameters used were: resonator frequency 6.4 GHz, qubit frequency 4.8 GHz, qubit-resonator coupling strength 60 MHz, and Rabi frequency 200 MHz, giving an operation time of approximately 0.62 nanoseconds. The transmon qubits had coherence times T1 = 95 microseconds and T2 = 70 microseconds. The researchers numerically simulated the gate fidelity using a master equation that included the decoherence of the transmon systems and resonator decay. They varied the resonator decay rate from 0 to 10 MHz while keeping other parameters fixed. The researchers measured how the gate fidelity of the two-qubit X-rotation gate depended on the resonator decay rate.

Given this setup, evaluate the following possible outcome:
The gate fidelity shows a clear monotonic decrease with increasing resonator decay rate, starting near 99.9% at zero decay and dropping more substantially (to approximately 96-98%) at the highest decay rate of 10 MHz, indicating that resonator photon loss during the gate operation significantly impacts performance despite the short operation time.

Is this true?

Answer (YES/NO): NO